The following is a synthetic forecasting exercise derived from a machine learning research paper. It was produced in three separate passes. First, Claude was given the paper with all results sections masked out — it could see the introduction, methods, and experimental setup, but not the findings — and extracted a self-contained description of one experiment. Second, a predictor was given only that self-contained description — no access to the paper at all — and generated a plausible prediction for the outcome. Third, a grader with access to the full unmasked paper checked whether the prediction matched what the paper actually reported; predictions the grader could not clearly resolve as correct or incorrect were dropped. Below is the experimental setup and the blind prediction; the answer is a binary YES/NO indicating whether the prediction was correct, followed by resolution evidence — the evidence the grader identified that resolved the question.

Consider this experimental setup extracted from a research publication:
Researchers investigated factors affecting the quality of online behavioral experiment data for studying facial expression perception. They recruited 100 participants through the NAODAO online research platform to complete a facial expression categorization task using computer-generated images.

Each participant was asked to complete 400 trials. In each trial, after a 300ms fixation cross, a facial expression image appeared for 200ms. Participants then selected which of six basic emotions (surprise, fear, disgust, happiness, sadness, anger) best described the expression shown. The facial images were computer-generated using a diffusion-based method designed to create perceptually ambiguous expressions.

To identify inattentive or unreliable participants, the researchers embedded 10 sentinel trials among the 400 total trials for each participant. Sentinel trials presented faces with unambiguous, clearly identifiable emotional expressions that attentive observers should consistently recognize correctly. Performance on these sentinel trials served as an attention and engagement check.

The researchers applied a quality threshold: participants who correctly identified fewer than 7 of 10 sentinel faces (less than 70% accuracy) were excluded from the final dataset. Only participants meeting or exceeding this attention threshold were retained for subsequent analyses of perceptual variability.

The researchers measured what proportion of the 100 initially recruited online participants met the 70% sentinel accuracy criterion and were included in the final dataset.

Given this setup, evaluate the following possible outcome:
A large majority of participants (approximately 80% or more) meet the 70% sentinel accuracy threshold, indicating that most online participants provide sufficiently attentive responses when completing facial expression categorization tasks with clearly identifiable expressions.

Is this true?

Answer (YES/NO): NO